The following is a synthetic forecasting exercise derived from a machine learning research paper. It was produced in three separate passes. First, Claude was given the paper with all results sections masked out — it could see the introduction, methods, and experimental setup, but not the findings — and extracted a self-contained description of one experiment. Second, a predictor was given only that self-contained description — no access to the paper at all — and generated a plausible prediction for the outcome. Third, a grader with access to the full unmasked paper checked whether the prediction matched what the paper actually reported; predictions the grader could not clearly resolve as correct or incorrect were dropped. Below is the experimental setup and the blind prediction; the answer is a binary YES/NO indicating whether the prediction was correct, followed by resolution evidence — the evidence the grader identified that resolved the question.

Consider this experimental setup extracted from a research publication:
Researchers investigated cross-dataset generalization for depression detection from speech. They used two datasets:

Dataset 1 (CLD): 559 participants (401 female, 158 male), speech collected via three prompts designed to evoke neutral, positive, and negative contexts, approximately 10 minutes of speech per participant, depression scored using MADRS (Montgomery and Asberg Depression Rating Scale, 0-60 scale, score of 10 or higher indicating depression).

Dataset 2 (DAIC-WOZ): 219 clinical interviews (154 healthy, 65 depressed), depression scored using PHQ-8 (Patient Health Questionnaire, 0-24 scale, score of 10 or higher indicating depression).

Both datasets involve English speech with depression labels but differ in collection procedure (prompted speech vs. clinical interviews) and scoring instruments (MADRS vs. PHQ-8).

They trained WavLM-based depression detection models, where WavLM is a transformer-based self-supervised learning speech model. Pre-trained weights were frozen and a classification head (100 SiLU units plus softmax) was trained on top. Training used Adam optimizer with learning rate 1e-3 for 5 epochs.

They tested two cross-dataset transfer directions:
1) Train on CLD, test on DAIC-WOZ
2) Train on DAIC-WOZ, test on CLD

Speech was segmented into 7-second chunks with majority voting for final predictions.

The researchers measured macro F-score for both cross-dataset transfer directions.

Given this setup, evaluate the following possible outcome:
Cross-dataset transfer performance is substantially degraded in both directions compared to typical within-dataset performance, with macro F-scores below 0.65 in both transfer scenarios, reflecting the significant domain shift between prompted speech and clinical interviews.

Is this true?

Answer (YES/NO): YES